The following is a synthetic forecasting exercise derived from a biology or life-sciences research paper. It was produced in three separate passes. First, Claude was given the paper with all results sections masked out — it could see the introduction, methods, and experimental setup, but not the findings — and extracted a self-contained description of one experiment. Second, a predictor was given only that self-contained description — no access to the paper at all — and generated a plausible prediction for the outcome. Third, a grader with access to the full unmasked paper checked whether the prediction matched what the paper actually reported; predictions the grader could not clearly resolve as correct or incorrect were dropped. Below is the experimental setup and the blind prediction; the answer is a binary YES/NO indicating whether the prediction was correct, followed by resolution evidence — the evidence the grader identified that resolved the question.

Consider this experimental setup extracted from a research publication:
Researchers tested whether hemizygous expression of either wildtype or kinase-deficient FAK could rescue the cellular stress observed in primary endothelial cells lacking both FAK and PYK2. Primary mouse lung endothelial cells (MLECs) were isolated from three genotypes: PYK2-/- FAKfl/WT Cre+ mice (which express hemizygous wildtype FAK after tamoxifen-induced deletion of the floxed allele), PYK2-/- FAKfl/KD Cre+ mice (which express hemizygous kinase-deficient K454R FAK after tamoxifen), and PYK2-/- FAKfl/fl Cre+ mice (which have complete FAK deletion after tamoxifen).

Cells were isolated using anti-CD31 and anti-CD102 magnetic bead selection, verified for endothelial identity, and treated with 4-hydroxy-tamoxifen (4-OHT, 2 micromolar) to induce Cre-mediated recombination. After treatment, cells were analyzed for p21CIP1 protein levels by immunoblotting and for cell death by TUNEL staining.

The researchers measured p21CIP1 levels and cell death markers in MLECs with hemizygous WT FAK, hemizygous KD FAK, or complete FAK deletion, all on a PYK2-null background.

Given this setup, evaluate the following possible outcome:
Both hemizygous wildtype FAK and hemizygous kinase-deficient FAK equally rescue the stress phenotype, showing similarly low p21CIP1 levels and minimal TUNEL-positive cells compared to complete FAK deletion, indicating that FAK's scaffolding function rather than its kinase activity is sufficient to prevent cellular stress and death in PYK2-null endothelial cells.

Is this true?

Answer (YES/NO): YES